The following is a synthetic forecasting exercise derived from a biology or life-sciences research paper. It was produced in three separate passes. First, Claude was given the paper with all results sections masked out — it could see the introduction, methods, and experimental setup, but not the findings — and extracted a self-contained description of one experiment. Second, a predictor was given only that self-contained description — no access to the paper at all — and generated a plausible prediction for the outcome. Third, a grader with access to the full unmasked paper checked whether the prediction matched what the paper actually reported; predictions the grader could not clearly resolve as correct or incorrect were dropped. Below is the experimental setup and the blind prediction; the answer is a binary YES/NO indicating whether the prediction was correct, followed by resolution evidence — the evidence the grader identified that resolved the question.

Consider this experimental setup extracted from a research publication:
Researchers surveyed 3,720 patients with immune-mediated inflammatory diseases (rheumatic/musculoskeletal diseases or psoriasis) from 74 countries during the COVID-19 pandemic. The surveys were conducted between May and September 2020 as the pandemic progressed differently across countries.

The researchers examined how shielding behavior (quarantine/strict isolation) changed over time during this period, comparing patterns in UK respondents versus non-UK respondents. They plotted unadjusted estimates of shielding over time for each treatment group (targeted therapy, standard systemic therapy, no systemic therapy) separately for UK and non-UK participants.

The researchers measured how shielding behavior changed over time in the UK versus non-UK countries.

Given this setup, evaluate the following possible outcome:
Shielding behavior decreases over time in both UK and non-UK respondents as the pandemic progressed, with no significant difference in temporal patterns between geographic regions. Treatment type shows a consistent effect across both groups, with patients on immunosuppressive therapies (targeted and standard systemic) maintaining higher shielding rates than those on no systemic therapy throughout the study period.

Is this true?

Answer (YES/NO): NO